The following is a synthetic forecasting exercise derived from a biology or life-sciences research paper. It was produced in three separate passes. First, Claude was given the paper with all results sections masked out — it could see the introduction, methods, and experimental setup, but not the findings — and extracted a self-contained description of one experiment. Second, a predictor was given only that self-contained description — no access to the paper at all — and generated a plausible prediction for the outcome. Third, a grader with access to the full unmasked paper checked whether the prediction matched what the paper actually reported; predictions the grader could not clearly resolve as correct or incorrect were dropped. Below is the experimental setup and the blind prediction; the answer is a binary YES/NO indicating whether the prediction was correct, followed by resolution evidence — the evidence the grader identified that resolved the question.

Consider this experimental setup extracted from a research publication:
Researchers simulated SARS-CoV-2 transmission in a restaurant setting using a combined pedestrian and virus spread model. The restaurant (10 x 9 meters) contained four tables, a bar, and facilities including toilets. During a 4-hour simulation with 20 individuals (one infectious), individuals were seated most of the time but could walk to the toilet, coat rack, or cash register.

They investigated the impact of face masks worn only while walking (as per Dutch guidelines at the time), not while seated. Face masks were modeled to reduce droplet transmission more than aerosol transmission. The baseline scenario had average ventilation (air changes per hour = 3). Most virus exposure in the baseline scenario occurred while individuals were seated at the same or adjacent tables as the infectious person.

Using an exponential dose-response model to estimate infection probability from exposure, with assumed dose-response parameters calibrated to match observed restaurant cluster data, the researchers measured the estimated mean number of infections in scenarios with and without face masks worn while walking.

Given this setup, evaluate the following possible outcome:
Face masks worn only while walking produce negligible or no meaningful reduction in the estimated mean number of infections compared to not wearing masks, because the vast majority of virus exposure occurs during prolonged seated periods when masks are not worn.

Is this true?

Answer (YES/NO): YES